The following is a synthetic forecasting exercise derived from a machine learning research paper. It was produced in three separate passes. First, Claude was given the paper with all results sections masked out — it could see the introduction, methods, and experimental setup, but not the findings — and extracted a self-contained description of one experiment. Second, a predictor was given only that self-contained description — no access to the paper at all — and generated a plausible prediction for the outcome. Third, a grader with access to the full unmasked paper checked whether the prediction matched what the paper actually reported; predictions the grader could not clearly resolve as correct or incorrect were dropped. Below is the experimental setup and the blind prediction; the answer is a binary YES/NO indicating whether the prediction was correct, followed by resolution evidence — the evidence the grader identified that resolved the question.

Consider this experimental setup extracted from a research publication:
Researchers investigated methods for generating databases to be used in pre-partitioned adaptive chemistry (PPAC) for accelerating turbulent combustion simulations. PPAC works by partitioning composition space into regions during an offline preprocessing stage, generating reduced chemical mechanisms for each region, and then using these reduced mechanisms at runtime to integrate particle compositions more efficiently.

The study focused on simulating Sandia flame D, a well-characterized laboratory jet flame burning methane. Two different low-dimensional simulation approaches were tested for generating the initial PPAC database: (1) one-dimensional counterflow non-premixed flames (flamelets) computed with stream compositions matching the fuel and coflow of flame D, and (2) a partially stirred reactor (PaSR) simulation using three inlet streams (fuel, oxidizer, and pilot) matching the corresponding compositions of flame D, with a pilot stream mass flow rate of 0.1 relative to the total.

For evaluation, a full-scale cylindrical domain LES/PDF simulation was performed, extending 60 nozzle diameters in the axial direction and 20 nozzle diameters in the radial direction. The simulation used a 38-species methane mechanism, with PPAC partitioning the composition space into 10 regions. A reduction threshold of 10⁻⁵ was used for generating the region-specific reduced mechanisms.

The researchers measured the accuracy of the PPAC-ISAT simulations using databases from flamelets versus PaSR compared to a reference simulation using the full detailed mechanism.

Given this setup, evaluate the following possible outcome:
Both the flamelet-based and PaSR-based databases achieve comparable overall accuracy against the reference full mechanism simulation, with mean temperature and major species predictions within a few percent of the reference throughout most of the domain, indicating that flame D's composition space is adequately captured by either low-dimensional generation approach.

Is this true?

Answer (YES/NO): NO